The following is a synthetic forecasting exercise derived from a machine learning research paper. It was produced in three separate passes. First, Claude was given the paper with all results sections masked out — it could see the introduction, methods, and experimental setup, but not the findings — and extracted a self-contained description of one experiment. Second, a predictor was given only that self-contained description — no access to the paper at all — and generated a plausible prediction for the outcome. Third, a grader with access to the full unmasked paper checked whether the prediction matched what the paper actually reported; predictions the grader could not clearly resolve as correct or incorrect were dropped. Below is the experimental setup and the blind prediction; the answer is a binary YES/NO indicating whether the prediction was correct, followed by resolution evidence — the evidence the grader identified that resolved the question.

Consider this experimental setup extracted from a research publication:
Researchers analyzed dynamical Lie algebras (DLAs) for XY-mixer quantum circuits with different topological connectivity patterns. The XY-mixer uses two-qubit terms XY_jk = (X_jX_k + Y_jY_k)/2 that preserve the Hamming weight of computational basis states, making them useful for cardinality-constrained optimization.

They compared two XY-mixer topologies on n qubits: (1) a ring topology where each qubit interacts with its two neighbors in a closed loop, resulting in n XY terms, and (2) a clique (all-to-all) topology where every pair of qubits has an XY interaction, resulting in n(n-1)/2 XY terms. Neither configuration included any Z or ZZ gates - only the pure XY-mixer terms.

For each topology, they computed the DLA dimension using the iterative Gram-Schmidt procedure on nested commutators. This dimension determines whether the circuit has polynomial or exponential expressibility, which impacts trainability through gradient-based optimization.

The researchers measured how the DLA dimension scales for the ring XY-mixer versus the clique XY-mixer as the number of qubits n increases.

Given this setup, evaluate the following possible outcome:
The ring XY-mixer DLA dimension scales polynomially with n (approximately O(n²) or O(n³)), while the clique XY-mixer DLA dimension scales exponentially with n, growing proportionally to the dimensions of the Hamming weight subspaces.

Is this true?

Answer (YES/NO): YES